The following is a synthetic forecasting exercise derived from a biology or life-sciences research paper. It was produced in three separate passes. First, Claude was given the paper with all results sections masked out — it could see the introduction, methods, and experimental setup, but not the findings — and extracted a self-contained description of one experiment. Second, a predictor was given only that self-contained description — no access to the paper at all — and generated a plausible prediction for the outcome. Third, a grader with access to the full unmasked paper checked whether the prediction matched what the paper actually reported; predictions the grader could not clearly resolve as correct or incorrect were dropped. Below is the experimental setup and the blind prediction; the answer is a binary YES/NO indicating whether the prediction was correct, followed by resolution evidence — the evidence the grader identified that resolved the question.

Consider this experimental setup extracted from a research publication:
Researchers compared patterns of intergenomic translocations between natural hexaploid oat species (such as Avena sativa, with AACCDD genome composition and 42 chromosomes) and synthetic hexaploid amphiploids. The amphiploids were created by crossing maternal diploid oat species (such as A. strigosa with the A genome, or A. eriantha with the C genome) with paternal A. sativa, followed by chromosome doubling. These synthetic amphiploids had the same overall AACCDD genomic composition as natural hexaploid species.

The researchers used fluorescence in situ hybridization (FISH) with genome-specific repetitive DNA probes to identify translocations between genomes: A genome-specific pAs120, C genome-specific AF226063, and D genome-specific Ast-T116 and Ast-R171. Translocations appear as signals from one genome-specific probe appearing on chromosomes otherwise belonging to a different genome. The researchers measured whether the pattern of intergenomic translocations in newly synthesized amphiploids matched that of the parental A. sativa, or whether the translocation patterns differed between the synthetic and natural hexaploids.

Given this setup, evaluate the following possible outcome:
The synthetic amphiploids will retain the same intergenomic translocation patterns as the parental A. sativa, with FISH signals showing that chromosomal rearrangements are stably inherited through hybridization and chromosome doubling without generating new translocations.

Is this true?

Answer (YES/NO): NO